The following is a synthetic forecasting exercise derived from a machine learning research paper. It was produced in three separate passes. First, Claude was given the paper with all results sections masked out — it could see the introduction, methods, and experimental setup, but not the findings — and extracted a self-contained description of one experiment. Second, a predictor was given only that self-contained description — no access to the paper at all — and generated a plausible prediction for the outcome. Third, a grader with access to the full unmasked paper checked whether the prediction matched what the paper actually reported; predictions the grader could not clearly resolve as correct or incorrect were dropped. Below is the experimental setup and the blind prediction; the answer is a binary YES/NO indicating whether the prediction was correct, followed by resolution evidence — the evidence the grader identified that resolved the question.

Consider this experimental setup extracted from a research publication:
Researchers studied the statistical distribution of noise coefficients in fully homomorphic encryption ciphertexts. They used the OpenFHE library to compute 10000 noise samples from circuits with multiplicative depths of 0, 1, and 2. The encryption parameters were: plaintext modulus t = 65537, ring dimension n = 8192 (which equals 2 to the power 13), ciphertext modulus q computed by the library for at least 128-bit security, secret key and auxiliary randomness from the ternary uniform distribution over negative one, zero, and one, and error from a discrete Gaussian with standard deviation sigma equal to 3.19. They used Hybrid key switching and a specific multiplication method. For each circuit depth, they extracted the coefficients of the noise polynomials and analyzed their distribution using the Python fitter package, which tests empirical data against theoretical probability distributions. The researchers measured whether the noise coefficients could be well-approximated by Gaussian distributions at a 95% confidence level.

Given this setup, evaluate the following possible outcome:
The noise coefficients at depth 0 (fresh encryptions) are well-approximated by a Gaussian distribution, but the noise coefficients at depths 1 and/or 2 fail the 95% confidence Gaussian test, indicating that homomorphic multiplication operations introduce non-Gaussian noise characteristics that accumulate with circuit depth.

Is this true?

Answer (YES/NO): NO